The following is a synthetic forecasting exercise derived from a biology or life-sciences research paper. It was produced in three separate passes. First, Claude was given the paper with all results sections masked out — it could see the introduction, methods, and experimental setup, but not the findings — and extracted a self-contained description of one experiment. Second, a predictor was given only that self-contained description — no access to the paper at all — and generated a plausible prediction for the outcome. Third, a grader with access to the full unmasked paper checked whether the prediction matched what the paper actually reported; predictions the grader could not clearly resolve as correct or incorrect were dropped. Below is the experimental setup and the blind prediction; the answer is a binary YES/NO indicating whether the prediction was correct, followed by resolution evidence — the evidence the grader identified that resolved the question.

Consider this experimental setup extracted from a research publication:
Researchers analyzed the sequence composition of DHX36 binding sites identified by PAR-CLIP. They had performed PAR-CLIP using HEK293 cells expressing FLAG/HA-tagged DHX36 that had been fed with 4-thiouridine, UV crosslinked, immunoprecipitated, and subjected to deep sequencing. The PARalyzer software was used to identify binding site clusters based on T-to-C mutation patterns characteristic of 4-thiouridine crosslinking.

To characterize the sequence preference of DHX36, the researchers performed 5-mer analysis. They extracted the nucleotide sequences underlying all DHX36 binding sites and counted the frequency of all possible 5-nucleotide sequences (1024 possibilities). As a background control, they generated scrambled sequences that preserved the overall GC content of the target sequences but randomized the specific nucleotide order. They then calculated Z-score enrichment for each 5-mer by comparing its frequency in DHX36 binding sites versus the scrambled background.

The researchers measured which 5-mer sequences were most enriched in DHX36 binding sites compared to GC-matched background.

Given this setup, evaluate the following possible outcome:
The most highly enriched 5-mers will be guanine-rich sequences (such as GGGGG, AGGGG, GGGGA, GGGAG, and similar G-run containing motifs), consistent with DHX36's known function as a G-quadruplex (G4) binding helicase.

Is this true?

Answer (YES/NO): YES